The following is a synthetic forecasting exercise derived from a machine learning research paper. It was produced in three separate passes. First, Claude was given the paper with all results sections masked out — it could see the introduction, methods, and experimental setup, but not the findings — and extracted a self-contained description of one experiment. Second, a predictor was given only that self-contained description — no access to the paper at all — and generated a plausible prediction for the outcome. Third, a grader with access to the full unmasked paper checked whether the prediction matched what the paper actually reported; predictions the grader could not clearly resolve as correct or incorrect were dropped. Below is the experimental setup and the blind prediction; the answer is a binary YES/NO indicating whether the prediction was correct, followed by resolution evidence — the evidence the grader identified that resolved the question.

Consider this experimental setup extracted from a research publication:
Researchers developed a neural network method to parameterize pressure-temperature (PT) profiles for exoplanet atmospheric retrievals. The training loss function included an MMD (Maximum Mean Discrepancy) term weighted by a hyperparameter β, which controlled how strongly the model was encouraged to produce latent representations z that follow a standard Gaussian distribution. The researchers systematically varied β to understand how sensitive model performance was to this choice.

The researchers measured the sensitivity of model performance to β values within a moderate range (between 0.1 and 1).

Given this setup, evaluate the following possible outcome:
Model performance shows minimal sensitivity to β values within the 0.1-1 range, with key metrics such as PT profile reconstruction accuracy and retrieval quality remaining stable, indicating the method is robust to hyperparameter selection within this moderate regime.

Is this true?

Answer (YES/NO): YES